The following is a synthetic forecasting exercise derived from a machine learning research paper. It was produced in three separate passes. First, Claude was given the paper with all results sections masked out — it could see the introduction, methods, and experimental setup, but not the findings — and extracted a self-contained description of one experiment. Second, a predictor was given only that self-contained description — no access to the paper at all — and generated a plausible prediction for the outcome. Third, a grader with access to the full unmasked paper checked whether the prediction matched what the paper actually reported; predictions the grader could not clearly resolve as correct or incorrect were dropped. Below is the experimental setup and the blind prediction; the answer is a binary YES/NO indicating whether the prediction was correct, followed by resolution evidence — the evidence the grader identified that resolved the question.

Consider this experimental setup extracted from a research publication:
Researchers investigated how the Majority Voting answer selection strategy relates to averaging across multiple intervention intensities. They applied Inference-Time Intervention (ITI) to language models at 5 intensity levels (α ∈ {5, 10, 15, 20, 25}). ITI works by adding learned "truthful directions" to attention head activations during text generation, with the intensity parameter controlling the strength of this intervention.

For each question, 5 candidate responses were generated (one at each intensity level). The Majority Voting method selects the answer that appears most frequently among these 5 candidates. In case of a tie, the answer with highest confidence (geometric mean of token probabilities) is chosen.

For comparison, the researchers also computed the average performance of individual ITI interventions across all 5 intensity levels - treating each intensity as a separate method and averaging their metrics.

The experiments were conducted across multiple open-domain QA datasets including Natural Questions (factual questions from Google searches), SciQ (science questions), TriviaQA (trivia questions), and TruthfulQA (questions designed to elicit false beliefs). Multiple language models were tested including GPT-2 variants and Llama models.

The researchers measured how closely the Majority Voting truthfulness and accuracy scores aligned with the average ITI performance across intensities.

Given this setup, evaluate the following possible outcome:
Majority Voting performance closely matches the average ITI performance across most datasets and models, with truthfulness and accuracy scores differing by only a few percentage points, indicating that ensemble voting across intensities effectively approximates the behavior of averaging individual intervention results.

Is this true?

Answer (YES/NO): YES